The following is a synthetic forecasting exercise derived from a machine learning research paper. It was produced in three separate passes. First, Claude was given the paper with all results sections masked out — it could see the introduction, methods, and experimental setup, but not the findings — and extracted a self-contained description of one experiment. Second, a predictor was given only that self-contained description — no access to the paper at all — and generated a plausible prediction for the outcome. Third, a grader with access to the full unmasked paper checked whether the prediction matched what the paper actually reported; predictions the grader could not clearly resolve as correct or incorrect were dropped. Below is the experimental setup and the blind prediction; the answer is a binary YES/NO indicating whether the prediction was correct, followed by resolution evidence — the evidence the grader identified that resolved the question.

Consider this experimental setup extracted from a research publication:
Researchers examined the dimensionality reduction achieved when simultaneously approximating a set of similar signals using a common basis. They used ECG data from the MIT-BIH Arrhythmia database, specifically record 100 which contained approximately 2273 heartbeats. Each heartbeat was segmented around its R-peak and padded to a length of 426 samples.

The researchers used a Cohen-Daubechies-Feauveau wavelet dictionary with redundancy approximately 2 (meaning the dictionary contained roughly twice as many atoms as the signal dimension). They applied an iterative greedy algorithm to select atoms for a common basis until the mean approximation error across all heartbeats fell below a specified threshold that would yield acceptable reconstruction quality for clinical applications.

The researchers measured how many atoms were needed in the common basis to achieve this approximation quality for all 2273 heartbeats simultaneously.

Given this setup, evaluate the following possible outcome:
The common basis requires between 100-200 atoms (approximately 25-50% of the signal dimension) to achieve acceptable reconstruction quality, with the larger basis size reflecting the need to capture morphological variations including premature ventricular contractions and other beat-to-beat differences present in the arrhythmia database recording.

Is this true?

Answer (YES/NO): NO